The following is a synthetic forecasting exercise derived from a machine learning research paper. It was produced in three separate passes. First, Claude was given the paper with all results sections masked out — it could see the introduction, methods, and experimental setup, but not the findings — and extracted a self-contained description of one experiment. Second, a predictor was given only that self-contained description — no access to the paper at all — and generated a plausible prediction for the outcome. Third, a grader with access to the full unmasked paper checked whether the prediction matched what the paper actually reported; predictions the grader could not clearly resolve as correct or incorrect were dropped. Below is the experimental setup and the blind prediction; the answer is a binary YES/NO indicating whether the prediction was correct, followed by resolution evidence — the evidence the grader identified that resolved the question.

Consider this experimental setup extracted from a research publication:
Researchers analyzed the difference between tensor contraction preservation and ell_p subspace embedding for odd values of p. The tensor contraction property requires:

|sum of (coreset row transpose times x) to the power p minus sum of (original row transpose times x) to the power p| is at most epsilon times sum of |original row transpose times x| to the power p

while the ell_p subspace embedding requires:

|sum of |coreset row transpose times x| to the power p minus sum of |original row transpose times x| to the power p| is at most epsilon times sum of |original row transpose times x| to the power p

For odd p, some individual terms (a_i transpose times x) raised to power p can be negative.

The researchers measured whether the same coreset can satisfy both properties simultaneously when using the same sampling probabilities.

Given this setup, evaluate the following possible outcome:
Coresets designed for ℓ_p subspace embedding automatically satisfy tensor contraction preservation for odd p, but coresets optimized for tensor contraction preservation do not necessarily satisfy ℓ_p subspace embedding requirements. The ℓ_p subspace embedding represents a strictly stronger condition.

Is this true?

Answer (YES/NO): NO